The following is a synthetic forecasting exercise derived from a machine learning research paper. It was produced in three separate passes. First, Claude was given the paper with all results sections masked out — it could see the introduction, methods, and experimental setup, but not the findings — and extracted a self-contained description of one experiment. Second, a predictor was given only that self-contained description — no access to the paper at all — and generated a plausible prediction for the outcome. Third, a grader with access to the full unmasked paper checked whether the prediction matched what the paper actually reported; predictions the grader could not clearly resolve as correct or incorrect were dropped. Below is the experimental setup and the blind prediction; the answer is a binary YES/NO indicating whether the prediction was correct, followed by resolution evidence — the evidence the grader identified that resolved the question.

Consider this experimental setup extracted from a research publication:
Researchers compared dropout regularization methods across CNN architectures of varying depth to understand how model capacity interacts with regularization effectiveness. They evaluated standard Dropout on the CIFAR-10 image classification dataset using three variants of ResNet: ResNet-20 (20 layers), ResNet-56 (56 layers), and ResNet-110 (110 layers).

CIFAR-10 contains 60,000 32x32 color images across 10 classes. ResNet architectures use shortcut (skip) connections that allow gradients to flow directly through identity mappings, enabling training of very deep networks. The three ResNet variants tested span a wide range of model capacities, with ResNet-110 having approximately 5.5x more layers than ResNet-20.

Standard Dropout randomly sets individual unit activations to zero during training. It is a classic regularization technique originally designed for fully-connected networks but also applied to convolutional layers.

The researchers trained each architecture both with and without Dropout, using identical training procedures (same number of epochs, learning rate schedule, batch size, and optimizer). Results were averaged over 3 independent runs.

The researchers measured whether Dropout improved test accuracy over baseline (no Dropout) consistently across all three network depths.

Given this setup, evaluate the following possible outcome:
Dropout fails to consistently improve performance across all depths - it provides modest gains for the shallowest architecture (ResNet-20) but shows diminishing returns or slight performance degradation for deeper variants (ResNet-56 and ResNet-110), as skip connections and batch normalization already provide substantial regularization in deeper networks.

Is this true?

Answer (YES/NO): NO